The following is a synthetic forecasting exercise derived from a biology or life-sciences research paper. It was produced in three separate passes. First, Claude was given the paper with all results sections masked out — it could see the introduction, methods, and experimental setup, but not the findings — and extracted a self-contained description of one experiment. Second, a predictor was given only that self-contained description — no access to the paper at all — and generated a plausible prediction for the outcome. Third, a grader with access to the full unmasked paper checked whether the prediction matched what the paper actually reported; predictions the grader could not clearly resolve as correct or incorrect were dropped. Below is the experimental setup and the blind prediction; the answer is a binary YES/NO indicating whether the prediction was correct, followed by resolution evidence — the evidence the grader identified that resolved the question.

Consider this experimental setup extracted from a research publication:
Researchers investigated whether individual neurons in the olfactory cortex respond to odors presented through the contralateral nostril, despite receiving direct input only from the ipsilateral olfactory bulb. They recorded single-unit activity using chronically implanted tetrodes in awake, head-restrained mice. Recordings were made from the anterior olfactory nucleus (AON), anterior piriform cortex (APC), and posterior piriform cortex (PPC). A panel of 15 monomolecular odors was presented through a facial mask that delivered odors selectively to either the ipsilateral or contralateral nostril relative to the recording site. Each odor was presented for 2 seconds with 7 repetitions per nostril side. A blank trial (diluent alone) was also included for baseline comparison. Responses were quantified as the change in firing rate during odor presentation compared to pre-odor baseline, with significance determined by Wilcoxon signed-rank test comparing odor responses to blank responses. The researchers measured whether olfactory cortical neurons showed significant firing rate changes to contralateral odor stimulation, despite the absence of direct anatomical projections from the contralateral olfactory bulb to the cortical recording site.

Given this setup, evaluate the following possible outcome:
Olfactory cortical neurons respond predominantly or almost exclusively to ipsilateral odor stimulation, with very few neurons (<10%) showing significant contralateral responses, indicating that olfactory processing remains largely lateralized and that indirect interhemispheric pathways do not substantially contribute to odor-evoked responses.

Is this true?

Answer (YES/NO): NO